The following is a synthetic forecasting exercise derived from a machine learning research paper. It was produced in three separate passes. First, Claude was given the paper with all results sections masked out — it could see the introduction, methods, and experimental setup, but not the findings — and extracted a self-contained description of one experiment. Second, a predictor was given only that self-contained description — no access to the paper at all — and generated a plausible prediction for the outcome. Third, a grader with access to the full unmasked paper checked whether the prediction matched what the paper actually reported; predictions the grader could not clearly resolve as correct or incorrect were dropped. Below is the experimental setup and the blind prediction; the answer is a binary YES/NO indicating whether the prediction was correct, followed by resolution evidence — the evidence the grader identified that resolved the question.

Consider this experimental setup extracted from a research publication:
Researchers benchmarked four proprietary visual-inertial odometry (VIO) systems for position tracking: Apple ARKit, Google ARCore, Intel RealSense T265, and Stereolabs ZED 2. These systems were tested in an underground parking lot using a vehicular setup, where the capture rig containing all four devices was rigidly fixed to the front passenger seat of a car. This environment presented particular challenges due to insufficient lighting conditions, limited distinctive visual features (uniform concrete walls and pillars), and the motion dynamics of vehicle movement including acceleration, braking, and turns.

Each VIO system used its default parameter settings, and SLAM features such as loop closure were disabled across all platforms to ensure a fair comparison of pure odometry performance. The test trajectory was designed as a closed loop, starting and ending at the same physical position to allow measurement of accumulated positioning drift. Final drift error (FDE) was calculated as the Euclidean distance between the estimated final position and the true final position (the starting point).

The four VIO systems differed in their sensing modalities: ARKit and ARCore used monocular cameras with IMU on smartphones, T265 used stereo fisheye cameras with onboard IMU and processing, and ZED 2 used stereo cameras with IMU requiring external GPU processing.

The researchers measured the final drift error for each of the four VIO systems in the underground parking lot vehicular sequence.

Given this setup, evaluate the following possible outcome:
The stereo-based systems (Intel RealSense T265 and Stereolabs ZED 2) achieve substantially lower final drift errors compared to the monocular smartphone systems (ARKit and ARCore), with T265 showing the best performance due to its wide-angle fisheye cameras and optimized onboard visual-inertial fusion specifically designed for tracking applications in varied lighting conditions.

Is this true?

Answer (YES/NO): NO